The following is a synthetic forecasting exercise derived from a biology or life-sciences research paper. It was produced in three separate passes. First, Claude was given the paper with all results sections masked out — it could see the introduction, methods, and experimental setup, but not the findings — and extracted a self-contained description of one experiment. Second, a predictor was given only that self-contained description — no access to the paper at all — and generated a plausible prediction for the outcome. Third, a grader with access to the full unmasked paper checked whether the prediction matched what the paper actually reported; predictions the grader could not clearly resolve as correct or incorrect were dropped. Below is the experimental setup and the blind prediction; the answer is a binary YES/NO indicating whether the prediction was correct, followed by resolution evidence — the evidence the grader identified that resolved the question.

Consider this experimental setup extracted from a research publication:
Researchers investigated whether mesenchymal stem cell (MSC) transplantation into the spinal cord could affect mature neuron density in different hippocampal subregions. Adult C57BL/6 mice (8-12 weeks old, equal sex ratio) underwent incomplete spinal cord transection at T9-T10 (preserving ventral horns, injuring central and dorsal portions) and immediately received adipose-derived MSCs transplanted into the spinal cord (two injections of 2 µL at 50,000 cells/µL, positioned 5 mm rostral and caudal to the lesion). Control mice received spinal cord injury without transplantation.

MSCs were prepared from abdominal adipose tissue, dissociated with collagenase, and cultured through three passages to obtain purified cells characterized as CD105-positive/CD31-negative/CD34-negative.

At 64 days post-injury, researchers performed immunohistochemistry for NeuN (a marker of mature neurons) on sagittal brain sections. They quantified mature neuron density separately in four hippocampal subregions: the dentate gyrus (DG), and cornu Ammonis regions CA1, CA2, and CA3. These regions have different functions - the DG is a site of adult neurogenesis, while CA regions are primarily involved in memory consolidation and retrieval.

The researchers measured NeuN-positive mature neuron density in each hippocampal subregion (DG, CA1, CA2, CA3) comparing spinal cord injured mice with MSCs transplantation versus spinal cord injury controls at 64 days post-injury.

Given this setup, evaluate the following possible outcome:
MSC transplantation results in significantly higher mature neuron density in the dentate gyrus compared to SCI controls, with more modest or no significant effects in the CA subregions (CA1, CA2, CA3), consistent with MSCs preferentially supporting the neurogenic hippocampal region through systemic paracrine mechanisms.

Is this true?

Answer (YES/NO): NO